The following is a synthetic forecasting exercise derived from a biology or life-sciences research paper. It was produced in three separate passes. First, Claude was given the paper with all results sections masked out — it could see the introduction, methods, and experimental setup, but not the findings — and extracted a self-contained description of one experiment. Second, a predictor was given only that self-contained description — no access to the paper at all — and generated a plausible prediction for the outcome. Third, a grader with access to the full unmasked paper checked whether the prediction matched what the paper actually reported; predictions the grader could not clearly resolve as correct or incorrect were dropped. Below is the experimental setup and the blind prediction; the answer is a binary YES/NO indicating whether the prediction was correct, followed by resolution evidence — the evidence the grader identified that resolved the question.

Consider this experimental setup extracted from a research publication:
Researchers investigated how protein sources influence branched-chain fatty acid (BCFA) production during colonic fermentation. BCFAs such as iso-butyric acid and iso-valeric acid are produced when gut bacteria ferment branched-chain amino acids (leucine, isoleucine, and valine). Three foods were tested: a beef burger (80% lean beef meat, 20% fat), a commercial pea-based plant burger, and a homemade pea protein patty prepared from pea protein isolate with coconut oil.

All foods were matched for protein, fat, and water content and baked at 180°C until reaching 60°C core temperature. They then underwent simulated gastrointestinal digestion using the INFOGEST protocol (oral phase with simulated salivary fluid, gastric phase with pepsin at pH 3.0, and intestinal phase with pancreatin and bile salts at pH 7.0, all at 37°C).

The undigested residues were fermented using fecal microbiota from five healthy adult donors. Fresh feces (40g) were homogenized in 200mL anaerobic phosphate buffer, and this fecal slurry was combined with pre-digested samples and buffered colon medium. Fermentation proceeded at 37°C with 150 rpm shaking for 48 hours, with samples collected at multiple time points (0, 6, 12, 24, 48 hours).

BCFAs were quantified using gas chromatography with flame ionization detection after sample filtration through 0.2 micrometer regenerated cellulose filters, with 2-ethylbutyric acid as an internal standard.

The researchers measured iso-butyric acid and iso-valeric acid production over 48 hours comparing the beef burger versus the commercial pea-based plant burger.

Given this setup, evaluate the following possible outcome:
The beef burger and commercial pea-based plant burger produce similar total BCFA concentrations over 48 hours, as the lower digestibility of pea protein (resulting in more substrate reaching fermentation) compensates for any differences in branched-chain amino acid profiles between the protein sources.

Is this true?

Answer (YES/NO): NO